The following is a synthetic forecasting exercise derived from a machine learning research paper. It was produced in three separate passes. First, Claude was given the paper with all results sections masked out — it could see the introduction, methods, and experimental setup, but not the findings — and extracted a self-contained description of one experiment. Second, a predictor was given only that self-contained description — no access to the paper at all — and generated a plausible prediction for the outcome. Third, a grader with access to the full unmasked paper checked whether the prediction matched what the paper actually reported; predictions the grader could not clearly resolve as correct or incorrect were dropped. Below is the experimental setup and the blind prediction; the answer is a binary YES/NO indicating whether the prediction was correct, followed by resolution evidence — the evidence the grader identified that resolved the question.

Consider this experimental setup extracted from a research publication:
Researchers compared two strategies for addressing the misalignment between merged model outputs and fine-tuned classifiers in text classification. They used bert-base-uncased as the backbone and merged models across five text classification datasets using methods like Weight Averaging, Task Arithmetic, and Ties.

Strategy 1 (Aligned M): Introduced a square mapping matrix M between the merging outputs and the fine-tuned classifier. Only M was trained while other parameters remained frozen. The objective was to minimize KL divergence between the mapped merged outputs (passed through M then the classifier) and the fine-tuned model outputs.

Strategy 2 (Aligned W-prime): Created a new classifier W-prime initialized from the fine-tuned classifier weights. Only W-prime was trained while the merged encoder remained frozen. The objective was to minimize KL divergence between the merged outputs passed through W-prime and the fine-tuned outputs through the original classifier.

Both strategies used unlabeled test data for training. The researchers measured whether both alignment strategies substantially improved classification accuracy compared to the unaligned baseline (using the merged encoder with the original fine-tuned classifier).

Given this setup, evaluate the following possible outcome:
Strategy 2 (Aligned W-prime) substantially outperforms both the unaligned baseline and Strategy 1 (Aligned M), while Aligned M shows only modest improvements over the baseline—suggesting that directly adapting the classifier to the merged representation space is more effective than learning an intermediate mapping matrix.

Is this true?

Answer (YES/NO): NO